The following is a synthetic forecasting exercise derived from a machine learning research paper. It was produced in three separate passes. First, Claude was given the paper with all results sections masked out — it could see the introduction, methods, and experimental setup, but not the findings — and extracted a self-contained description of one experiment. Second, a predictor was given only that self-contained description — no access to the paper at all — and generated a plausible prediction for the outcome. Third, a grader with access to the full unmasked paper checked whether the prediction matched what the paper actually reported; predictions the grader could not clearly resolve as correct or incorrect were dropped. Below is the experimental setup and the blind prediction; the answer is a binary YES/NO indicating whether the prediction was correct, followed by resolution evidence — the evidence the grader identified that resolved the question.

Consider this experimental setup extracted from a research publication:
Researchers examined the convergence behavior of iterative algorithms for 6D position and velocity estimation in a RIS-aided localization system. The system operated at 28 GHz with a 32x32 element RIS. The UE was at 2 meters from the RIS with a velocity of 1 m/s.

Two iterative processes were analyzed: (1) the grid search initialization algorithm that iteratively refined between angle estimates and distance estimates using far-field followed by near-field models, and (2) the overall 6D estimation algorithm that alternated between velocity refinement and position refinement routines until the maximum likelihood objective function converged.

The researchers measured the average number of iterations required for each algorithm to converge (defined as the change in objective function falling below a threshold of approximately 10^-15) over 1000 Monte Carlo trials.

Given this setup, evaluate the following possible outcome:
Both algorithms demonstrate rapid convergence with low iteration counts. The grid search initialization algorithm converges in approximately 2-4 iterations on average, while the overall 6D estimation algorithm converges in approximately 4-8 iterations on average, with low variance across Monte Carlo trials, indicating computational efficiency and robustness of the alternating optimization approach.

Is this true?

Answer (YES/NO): NO